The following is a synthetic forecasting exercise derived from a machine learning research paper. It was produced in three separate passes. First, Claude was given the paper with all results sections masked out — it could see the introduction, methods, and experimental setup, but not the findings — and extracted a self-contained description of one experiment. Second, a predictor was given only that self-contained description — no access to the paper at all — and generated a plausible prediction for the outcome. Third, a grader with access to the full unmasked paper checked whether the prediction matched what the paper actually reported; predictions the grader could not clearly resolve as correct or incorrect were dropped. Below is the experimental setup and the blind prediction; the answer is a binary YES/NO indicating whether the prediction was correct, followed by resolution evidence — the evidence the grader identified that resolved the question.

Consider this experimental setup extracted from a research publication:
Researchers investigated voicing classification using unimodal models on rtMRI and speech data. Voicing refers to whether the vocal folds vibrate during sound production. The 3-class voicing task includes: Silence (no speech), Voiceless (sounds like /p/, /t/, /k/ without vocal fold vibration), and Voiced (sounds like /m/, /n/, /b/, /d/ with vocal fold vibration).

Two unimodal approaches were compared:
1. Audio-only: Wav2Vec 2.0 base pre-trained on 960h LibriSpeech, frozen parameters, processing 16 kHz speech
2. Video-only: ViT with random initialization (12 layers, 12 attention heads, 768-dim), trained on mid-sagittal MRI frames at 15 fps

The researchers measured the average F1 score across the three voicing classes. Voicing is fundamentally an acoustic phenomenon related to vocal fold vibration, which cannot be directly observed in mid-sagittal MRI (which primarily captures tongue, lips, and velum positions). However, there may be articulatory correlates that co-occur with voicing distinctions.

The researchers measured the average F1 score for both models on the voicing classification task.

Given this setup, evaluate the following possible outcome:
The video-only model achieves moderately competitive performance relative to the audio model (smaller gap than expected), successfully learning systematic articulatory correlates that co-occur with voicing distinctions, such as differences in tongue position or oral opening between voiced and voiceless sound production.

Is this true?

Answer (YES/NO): NO